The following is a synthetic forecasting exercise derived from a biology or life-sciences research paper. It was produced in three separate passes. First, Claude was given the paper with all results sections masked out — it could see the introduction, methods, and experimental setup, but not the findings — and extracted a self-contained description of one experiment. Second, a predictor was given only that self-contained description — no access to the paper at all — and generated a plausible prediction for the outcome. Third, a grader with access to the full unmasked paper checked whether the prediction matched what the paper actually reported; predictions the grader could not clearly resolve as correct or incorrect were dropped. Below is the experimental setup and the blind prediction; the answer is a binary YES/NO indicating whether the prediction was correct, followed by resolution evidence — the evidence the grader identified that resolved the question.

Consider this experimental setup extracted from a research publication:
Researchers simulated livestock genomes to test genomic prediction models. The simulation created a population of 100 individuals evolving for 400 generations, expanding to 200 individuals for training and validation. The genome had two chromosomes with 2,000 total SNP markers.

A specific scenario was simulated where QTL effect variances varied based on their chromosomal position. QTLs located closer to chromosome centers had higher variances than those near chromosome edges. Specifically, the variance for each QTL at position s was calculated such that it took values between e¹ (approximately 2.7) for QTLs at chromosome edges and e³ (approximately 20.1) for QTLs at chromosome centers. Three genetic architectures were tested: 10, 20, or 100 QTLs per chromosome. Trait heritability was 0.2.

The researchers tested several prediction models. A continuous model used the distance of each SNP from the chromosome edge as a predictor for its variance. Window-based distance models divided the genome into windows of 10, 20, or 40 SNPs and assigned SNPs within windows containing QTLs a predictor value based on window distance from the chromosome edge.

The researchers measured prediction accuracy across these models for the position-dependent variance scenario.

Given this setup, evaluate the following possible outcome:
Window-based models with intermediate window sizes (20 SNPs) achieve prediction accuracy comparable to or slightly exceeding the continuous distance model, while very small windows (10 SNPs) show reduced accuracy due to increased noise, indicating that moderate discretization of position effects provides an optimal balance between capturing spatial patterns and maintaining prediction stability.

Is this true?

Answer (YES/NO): NO